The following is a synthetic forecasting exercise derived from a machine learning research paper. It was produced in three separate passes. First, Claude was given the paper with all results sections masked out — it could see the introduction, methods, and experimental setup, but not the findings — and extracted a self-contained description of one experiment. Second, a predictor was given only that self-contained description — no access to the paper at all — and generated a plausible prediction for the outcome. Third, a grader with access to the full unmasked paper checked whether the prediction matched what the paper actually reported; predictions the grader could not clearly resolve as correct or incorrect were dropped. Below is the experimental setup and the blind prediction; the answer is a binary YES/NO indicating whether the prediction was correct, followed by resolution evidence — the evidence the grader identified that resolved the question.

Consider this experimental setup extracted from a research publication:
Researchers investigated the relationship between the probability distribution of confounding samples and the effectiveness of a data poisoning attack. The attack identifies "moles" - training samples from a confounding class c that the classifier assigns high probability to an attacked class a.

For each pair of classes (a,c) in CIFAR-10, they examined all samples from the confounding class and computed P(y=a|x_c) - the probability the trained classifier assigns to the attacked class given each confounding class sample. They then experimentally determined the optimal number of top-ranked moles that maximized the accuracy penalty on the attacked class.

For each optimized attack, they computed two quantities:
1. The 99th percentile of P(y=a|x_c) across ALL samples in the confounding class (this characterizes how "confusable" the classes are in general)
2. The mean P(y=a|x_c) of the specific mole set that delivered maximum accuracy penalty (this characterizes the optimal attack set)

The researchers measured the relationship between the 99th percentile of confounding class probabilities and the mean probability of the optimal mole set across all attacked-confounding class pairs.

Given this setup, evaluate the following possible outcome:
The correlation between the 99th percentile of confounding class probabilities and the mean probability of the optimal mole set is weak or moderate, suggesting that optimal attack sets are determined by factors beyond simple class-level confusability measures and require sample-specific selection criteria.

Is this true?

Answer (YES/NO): NO